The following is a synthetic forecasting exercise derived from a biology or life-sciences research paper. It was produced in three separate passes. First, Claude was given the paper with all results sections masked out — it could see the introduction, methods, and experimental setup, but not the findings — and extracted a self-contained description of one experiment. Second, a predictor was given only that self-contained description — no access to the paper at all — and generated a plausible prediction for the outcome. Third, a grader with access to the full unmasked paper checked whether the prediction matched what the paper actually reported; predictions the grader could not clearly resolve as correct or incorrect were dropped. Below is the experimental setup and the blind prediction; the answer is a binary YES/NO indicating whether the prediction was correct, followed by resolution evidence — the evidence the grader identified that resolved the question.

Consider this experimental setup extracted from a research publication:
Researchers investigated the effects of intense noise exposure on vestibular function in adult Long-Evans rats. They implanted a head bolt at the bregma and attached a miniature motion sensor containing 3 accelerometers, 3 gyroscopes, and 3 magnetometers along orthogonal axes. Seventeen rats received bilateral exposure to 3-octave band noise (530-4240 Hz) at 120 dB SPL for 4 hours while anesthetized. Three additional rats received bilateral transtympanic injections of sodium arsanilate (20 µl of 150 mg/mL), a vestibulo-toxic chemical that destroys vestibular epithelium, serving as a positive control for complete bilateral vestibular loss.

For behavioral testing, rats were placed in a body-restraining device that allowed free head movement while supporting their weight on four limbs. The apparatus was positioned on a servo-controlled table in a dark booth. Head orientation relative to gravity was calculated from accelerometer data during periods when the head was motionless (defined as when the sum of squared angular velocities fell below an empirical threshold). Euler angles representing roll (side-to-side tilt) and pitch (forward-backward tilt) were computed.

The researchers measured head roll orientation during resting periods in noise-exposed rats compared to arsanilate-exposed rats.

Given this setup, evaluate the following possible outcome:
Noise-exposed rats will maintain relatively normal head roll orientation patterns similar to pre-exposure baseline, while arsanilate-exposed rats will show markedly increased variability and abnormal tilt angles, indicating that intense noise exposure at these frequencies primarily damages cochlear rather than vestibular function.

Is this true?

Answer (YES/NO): NO